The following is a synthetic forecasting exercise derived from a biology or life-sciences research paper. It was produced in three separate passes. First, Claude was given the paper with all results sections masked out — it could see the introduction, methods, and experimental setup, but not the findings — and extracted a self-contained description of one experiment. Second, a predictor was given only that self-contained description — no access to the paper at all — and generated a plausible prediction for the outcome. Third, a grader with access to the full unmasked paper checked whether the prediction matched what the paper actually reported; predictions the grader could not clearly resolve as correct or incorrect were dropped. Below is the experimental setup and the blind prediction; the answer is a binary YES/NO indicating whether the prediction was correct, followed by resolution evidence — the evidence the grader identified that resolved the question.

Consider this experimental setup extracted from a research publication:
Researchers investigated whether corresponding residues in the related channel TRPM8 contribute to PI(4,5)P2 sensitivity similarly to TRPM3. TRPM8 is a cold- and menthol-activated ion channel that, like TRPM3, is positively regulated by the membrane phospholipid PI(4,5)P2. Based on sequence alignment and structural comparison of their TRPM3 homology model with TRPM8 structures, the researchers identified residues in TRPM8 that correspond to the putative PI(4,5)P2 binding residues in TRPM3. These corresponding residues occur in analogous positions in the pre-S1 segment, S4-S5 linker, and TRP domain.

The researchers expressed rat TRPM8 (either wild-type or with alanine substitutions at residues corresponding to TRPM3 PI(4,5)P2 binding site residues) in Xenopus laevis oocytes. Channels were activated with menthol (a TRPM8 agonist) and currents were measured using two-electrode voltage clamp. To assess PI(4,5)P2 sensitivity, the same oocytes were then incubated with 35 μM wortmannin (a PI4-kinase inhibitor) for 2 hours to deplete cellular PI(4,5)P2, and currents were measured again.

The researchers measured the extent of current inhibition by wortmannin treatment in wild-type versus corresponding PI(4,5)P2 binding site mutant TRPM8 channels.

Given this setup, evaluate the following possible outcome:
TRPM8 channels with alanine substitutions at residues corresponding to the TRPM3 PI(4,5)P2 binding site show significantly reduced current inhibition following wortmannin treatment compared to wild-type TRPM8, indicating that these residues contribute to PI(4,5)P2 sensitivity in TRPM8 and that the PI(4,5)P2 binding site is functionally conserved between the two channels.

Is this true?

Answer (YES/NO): NO